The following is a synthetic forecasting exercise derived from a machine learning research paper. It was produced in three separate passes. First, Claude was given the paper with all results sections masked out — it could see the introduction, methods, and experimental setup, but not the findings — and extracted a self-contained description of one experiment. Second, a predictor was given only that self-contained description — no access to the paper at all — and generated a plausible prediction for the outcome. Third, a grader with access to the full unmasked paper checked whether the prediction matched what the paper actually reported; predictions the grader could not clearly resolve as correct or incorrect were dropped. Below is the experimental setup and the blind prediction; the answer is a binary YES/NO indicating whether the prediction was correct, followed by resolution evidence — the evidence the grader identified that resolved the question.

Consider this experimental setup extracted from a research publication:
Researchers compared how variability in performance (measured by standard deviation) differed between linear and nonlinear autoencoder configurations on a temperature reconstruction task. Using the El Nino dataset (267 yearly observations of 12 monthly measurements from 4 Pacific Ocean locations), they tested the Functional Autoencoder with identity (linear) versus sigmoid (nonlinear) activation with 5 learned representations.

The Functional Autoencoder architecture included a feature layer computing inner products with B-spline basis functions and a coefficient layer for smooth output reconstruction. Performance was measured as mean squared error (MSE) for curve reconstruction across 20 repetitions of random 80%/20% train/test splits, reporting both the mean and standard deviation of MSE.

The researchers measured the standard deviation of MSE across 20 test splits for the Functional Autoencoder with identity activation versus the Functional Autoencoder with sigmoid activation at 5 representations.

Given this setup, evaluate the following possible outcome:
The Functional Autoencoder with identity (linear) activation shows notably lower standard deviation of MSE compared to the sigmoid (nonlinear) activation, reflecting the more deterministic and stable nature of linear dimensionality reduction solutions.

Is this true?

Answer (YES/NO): YES